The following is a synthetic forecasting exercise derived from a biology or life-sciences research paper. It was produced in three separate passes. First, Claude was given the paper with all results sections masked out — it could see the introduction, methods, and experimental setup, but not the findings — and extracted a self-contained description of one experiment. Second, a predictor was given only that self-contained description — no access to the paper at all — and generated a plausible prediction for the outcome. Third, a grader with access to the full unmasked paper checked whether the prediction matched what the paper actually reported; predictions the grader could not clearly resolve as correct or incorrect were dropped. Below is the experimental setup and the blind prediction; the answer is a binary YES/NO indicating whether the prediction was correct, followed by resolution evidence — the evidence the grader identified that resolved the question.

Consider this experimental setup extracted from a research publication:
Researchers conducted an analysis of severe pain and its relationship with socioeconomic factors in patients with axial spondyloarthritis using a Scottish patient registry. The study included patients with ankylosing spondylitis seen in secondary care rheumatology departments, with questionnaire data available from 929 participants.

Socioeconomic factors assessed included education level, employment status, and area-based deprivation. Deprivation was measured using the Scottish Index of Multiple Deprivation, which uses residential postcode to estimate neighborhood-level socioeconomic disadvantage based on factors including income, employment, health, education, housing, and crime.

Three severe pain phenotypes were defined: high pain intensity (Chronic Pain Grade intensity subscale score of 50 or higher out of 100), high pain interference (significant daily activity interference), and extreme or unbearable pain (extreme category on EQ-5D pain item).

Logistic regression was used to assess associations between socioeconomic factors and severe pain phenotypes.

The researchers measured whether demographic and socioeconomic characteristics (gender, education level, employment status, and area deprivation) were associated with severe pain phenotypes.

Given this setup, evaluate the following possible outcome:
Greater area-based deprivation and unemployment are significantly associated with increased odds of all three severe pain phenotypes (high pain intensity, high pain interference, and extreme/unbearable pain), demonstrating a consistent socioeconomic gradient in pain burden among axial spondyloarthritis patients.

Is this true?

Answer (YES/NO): YES